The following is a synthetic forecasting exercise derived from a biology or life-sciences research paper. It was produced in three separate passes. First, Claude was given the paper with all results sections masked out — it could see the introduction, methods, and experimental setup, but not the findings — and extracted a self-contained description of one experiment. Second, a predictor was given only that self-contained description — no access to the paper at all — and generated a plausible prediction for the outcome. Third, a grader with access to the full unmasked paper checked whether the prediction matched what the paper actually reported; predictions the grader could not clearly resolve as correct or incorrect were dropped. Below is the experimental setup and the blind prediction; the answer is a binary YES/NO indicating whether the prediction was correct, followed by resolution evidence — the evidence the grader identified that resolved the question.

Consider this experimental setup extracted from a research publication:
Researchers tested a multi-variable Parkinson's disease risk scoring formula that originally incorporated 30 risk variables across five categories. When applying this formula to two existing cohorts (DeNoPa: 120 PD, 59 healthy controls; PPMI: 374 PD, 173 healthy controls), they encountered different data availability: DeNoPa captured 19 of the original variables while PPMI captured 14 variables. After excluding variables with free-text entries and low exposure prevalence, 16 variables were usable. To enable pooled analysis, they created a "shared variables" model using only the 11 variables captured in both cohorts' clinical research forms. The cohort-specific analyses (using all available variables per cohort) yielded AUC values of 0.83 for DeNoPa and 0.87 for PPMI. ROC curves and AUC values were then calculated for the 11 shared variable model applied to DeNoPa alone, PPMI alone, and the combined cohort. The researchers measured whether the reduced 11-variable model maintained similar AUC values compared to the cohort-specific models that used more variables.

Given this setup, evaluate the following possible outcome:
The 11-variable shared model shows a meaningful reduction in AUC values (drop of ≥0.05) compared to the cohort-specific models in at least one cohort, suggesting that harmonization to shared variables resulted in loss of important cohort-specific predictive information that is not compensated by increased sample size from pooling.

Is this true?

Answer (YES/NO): NO